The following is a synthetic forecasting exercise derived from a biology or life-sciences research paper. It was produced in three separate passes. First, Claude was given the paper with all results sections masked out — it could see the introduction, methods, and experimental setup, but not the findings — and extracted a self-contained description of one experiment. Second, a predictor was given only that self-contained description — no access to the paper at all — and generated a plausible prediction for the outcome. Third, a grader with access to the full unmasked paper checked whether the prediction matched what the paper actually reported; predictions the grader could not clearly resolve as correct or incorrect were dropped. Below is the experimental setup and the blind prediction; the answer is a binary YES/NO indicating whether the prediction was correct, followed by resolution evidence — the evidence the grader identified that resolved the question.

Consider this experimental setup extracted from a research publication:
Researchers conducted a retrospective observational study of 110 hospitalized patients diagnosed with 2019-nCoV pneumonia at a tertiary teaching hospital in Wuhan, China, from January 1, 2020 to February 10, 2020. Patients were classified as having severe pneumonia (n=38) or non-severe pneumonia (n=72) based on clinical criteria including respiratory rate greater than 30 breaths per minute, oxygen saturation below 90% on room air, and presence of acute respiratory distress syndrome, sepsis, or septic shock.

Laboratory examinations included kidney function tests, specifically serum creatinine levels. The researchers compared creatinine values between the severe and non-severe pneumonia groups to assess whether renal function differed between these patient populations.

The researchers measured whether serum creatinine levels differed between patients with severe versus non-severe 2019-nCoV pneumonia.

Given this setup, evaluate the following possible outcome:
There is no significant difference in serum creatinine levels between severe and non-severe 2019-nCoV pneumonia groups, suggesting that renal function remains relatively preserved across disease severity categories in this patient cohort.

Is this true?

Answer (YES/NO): NO